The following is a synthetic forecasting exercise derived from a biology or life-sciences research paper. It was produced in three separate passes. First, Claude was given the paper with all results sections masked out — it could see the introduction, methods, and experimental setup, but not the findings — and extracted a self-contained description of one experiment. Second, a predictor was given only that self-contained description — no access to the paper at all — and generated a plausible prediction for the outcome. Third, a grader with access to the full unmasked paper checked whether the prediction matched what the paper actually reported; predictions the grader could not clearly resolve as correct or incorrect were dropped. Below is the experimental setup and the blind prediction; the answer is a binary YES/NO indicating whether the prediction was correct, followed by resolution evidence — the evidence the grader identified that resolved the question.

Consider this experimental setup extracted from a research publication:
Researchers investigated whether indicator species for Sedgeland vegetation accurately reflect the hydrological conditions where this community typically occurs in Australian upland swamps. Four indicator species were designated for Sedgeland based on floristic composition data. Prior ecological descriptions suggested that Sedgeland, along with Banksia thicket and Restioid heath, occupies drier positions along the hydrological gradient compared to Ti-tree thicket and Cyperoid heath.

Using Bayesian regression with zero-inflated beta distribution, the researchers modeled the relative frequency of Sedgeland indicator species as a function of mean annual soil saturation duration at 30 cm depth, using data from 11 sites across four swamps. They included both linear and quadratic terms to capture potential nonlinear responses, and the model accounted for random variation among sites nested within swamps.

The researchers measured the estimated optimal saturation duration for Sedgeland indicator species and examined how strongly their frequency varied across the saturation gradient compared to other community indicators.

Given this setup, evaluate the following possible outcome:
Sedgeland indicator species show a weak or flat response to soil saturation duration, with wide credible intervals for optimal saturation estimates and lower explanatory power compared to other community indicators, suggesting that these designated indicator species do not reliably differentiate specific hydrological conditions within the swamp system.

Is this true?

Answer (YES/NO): YES